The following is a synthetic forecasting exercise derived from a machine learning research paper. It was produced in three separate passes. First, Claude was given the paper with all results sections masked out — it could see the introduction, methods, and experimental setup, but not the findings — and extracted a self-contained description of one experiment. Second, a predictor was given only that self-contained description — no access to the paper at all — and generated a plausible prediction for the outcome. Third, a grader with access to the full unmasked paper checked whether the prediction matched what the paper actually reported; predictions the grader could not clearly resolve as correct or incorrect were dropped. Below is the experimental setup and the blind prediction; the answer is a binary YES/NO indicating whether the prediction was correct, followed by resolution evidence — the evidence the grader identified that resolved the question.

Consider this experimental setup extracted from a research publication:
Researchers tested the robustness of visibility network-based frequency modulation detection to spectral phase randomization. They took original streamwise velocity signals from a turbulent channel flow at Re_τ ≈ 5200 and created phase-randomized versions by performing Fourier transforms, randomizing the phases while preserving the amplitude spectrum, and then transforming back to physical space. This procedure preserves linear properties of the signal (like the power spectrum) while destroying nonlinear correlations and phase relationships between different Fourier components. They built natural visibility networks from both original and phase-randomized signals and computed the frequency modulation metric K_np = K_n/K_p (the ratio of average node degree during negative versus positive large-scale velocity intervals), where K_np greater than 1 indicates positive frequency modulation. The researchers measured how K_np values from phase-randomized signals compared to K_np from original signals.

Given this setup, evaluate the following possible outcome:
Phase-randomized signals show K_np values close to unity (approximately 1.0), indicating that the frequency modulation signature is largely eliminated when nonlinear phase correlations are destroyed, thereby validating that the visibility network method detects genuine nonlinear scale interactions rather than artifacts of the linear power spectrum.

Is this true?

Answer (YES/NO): YES